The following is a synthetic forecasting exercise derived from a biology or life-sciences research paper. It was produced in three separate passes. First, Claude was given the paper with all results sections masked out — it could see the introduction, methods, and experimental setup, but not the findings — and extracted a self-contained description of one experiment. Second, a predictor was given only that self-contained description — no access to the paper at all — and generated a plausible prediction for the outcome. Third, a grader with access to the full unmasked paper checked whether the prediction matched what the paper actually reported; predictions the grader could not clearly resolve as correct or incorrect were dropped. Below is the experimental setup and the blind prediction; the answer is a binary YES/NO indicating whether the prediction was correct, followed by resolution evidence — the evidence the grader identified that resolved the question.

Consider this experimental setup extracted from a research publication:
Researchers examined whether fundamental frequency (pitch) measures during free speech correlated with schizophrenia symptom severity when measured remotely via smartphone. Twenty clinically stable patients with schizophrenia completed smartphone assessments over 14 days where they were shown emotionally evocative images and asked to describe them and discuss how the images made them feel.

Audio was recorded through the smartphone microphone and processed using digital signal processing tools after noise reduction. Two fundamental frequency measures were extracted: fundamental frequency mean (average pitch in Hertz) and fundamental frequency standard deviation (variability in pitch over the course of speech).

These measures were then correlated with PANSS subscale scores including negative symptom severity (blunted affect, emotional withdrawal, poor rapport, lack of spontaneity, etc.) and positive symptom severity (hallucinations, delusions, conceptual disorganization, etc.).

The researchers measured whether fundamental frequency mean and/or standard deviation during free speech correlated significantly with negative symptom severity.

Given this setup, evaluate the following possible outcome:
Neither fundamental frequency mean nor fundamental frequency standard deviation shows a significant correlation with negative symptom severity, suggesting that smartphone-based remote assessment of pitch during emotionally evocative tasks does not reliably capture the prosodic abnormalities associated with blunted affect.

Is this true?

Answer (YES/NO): NO